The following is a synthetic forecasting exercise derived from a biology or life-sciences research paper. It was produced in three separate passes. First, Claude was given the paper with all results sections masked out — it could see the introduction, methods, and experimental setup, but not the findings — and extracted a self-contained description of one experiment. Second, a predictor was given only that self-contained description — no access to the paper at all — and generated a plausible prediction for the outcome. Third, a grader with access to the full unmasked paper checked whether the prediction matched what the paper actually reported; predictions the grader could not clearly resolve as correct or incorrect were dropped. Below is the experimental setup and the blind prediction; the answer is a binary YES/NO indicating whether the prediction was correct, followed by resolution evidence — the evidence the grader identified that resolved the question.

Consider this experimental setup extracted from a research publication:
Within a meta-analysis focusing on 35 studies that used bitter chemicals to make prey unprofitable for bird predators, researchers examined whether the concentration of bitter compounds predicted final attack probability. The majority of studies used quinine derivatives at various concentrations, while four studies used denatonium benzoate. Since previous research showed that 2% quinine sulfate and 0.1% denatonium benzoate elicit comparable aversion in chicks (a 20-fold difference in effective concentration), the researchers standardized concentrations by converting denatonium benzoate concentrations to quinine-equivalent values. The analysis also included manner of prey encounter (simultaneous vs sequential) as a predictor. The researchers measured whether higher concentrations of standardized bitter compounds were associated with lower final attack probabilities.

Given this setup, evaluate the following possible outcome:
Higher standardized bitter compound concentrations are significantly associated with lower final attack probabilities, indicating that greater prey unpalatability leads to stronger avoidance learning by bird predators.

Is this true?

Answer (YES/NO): NO